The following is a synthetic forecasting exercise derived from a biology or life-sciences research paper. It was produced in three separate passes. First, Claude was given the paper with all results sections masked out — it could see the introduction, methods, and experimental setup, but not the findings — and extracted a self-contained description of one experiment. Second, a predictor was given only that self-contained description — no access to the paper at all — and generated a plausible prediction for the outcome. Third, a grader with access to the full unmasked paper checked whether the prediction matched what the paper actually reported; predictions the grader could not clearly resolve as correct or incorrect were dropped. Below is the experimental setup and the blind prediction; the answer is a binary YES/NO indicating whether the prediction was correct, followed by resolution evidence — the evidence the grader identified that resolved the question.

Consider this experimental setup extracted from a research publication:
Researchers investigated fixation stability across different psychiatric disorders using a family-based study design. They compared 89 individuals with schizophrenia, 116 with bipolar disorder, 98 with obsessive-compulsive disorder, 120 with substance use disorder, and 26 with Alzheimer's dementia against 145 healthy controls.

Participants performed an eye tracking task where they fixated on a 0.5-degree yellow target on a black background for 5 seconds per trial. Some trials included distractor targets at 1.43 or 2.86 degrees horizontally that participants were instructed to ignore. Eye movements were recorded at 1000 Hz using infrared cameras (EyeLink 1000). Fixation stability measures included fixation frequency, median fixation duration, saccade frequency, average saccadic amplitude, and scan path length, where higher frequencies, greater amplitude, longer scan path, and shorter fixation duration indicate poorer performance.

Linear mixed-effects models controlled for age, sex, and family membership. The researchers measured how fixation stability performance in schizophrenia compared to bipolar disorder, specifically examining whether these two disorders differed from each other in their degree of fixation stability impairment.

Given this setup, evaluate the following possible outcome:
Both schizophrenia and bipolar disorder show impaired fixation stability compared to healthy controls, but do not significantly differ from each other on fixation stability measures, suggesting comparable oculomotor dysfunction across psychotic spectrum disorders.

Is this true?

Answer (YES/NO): YES